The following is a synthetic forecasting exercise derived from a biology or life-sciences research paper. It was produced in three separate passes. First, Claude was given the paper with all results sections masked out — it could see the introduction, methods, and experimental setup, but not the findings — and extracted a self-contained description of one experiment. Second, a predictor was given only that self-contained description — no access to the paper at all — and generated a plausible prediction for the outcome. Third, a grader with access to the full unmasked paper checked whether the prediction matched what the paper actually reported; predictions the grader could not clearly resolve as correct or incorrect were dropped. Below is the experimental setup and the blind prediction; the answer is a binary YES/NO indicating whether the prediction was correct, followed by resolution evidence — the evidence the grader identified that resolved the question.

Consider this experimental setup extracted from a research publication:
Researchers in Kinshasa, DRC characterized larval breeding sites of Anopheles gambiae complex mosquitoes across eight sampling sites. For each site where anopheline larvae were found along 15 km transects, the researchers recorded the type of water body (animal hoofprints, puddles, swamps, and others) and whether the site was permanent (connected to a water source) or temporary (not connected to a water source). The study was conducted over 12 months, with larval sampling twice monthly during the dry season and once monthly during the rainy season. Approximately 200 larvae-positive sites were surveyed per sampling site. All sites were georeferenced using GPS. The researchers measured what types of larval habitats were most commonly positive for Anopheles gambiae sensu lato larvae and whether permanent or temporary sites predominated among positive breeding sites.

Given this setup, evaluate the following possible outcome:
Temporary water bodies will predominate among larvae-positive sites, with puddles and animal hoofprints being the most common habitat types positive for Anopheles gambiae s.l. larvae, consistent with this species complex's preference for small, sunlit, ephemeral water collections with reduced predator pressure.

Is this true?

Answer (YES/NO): NO